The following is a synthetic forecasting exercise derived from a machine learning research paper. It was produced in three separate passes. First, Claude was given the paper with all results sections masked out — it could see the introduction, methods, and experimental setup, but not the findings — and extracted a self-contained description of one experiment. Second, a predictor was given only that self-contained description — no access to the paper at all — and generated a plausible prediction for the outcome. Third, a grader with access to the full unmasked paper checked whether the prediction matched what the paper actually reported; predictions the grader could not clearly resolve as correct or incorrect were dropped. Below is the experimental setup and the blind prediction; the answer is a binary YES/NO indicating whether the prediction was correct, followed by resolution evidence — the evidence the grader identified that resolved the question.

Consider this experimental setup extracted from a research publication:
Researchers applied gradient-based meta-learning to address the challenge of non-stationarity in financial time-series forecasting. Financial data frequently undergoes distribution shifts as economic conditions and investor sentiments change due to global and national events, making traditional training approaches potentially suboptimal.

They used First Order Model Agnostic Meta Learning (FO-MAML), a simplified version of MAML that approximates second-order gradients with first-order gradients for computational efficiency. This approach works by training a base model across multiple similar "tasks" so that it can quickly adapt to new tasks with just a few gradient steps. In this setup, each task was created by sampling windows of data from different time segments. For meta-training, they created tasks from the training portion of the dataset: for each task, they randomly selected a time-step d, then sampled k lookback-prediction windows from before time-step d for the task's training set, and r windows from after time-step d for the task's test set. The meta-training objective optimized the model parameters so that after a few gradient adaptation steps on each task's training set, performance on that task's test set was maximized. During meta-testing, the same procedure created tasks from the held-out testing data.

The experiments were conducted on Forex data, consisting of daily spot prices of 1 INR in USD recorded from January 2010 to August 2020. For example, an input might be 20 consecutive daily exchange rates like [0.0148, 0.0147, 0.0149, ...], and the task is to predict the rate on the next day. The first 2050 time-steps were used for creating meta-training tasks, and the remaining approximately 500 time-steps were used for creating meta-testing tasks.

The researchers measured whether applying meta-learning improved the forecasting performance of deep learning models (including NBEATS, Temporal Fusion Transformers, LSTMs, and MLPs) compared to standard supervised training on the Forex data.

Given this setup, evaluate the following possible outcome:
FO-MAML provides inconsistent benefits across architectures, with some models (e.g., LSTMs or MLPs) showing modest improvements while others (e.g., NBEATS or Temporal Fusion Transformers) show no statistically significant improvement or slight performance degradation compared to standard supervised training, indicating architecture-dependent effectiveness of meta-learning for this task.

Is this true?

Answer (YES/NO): NO